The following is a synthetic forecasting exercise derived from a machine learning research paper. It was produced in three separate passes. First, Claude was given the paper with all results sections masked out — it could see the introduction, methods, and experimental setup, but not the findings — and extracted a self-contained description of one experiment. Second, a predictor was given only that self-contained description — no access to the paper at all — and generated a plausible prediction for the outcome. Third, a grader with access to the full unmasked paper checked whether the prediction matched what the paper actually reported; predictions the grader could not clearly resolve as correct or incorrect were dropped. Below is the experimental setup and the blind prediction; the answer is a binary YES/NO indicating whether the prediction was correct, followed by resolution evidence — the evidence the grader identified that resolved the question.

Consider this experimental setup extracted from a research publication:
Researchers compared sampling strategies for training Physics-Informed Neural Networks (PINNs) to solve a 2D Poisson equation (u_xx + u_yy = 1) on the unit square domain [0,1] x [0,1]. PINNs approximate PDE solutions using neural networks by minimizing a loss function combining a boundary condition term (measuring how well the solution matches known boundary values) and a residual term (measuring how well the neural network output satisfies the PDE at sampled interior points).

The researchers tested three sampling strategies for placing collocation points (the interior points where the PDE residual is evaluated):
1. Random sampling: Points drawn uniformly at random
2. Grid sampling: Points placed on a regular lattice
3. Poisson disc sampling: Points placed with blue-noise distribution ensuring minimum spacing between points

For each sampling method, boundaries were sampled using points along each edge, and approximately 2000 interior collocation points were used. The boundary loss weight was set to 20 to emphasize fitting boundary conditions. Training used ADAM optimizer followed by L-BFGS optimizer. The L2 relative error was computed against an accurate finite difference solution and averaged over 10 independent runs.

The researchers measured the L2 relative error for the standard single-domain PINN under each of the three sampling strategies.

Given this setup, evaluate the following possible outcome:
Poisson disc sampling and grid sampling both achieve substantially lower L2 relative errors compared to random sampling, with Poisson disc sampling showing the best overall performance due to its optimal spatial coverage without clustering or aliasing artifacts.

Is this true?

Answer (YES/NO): NO